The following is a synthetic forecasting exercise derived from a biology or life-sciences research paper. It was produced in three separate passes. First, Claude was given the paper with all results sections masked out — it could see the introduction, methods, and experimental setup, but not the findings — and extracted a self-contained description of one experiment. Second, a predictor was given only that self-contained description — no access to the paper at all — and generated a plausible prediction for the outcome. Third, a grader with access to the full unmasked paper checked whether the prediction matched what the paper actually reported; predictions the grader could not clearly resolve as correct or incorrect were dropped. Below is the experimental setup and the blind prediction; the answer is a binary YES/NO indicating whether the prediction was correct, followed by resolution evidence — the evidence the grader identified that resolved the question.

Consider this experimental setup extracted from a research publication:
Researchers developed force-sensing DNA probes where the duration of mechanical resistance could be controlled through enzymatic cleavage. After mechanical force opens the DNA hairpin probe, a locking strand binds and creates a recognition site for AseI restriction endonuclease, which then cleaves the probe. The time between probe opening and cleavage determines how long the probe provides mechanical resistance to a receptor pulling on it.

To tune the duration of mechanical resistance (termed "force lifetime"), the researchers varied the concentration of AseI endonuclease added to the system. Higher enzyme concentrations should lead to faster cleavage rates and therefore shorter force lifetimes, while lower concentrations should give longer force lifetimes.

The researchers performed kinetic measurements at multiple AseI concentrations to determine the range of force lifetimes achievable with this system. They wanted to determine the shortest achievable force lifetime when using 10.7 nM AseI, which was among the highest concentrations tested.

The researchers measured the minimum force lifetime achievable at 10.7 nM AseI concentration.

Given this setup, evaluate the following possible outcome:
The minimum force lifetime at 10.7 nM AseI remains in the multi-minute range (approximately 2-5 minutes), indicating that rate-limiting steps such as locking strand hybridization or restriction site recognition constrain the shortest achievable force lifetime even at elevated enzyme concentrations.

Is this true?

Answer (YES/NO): NO